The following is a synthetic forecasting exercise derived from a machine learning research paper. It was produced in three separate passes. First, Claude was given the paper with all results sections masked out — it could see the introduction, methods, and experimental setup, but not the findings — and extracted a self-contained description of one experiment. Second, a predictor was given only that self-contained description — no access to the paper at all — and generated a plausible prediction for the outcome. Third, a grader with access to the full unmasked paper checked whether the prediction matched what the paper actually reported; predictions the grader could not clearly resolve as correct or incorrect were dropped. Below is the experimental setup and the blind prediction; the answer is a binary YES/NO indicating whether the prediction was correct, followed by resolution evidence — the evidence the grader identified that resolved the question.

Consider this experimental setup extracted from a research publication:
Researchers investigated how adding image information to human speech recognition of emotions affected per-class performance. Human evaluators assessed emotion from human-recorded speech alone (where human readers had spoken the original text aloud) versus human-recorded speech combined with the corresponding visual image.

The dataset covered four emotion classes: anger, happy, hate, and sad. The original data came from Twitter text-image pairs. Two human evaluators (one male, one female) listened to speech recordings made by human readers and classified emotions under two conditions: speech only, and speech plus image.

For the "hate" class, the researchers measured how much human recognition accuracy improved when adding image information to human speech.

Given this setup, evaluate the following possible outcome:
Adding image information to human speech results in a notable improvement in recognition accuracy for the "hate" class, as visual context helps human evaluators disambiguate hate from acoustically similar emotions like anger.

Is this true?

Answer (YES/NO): NO